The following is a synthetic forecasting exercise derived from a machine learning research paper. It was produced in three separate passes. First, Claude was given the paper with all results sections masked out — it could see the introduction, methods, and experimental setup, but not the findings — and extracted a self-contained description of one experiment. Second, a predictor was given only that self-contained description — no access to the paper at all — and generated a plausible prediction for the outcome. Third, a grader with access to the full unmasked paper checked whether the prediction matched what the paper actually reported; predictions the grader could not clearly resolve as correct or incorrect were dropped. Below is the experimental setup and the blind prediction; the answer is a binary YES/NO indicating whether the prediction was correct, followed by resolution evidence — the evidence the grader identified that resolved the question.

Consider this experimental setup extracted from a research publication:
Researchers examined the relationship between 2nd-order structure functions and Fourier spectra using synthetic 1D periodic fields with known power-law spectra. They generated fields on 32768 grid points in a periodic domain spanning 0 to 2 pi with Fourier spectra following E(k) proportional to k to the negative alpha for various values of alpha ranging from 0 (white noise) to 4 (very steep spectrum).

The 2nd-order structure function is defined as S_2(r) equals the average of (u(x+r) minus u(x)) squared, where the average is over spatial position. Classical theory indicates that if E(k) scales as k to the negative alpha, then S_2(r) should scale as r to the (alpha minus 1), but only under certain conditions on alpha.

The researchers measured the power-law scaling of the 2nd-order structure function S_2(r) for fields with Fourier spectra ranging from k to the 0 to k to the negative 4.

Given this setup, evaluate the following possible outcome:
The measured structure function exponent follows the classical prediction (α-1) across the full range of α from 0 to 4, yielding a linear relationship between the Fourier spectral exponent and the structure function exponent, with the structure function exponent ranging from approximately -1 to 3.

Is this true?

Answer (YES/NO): NO